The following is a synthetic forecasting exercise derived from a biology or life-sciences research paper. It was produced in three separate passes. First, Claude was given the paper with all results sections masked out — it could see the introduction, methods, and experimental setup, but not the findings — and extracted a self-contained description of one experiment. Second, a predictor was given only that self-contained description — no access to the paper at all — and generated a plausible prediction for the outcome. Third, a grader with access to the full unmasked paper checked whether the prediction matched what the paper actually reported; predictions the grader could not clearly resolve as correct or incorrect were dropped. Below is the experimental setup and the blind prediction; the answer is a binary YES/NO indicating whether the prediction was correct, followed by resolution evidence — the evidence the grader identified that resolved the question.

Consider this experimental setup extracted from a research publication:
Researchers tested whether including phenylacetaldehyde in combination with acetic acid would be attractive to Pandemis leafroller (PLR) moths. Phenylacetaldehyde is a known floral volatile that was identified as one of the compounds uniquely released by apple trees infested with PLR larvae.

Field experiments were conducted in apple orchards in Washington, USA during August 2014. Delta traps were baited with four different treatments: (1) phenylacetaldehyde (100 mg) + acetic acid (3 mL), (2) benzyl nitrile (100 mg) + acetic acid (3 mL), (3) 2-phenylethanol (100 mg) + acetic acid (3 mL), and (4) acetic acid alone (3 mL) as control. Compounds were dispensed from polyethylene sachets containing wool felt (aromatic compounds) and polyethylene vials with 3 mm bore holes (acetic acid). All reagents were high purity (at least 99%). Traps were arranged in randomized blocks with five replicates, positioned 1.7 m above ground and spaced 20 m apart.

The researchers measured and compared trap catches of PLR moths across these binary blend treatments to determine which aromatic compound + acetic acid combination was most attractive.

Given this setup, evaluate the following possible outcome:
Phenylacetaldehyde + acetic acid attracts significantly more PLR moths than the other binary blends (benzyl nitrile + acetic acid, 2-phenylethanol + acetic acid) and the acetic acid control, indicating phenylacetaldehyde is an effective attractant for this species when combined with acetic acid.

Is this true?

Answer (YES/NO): NO